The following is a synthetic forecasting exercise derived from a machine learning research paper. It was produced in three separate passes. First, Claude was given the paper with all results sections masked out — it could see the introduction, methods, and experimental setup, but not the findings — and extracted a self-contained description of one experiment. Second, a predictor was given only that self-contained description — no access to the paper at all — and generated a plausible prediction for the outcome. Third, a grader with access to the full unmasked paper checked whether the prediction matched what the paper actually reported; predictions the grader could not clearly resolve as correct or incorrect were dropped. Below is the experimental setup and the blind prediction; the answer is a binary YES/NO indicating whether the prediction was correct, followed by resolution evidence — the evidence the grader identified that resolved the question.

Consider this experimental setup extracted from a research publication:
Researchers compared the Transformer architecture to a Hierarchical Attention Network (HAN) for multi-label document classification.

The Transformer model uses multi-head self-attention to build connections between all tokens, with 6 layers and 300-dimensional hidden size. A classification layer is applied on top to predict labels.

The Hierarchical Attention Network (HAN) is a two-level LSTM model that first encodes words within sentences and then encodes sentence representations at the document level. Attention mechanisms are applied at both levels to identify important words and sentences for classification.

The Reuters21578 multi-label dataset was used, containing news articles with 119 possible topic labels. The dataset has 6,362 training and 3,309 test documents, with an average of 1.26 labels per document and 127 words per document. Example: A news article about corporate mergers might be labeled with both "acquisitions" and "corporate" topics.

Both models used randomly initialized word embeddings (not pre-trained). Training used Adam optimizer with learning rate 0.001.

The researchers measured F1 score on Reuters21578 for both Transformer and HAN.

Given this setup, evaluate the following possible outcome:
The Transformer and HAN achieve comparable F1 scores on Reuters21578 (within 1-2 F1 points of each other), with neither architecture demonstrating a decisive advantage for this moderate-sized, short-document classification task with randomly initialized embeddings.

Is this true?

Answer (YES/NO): NO